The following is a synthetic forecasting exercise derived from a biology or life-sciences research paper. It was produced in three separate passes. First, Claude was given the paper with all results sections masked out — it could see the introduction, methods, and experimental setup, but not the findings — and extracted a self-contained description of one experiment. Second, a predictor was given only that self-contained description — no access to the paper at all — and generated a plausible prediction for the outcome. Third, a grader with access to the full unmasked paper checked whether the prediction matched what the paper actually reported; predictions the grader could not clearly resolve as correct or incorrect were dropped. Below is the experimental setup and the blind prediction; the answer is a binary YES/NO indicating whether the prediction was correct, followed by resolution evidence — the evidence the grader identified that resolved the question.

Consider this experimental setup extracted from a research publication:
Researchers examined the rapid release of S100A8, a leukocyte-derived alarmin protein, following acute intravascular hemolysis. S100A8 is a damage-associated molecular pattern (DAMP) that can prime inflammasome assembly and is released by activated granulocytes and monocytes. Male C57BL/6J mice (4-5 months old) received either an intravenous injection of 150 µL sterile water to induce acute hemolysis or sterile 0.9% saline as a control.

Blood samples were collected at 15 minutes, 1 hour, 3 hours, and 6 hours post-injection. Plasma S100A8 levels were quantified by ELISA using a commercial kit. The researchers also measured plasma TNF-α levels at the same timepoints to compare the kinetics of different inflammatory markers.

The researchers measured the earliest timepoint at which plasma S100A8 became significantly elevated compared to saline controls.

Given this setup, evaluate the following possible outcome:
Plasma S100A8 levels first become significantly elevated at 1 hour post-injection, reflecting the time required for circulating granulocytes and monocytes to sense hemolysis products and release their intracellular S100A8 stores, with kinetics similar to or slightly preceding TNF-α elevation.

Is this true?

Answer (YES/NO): NO